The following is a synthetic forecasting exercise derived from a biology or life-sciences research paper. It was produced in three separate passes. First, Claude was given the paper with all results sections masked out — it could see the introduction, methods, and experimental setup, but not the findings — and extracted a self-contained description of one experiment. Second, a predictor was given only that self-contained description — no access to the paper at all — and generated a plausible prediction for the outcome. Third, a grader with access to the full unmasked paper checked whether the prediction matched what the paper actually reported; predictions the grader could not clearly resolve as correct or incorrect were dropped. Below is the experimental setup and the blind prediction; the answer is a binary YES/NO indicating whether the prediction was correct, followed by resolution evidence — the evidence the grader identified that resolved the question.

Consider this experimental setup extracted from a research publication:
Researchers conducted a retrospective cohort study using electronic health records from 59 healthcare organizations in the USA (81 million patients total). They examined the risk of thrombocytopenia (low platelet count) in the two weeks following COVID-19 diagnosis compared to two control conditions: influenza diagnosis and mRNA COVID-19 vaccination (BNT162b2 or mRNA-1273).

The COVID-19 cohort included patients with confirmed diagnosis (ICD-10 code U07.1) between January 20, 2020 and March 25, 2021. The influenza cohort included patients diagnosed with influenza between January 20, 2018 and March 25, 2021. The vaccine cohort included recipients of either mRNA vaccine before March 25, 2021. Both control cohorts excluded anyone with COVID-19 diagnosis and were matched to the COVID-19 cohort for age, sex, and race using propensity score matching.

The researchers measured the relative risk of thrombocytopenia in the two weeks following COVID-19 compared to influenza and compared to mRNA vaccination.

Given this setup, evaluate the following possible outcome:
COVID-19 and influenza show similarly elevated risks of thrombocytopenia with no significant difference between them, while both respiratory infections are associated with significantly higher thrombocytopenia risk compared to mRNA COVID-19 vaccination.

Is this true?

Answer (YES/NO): NO